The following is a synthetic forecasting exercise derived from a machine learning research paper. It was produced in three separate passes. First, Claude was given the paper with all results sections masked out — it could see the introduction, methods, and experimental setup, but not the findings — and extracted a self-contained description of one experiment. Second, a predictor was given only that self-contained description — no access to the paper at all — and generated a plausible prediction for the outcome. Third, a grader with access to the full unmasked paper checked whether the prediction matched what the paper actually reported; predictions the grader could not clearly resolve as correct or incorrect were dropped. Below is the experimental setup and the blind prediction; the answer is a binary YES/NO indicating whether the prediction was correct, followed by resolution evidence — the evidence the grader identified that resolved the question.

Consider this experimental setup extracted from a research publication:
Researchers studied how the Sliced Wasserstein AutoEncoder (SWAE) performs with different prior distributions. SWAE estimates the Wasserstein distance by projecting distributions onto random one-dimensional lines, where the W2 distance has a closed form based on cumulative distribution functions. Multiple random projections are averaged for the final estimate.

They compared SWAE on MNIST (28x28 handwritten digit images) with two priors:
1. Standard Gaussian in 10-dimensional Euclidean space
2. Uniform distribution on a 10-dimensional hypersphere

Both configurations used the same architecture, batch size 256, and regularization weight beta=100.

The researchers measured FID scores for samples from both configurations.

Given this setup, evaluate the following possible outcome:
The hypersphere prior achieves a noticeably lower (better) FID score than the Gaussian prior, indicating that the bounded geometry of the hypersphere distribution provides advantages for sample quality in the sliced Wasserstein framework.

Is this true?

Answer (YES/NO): NO